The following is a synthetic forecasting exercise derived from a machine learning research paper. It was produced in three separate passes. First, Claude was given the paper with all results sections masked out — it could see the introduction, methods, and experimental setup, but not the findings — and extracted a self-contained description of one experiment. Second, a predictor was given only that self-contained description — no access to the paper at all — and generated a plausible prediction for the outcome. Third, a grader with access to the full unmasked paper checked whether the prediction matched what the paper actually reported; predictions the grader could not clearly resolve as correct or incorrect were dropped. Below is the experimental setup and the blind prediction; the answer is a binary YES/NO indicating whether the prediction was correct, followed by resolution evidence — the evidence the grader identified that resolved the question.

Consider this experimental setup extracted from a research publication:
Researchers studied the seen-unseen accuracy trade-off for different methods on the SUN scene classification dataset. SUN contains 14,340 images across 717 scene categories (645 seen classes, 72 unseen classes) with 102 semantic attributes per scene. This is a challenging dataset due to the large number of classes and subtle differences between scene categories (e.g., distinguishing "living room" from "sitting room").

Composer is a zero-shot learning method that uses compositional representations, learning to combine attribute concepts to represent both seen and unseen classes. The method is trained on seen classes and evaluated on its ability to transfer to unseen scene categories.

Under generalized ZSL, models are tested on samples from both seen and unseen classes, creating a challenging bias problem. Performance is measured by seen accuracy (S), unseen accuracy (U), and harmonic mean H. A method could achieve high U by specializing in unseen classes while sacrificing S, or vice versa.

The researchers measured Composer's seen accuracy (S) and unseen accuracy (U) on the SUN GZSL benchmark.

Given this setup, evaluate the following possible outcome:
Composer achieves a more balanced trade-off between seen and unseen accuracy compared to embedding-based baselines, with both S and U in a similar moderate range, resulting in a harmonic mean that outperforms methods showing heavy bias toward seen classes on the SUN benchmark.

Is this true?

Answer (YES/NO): NO